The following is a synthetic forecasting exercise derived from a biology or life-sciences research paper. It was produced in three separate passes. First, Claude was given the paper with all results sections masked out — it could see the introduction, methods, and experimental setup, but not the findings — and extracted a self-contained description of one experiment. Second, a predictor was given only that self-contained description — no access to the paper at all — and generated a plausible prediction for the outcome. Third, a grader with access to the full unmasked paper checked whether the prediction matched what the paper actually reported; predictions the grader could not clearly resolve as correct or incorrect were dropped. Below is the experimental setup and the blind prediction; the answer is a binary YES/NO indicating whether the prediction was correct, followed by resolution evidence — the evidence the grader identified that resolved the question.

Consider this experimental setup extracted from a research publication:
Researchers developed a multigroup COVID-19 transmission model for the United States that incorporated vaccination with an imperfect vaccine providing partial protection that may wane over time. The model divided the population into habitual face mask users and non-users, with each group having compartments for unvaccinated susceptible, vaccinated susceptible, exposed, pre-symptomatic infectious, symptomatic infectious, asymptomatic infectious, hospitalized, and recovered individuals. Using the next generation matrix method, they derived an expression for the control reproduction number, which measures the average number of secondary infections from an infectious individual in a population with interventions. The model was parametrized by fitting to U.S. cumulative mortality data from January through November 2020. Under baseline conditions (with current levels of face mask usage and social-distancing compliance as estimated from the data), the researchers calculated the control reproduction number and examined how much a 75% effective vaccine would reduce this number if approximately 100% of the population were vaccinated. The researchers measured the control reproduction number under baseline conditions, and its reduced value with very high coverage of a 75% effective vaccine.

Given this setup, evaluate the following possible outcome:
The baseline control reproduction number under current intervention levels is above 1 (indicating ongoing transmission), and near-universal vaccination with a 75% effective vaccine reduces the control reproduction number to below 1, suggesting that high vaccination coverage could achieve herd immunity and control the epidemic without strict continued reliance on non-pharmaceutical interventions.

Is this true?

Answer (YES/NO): NO